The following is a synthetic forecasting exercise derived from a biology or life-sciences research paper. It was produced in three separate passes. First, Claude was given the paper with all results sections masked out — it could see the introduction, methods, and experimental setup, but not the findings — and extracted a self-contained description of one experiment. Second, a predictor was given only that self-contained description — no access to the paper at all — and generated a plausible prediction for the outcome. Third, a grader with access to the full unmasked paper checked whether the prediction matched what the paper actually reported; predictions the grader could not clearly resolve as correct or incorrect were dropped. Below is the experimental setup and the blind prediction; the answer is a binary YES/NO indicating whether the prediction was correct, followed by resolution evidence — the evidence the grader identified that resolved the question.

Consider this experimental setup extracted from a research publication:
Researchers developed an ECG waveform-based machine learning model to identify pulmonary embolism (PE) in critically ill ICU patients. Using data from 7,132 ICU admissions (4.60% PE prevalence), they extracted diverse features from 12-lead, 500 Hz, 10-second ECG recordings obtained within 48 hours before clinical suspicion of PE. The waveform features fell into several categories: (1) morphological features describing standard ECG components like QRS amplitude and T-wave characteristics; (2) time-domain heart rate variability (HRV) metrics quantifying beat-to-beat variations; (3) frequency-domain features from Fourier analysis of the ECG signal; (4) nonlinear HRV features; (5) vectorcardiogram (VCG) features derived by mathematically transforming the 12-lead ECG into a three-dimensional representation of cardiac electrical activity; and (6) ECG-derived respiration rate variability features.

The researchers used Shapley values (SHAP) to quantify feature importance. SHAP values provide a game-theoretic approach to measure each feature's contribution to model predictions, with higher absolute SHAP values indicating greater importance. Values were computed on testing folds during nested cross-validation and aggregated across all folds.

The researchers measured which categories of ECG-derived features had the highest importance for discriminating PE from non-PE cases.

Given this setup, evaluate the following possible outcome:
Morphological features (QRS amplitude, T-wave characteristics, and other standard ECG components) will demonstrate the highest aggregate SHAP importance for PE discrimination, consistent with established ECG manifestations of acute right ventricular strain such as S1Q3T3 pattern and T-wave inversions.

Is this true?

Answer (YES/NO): NO